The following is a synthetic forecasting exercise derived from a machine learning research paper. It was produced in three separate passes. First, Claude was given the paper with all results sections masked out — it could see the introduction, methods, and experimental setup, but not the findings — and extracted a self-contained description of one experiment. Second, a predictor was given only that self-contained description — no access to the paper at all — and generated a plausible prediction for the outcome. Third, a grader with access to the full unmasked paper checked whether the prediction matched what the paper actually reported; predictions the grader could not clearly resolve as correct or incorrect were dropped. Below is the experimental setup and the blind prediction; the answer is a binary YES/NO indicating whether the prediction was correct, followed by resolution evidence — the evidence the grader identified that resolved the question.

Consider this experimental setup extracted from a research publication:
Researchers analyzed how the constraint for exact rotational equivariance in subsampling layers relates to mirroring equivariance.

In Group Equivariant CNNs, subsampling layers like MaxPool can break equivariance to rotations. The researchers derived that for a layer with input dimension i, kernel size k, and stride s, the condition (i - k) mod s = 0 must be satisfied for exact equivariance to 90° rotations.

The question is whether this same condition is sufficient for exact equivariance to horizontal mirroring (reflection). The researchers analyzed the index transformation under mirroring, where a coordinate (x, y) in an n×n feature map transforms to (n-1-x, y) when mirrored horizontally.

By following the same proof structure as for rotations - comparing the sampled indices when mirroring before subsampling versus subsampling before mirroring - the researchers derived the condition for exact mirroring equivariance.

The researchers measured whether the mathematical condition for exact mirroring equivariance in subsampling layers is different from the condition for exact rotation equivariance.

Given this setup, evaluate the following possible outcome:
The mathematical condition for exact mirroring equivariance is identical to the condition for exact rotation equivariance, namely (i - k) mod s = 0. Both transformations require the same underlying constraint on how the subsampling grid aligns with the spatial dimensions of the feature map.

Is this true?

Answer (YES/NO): YES